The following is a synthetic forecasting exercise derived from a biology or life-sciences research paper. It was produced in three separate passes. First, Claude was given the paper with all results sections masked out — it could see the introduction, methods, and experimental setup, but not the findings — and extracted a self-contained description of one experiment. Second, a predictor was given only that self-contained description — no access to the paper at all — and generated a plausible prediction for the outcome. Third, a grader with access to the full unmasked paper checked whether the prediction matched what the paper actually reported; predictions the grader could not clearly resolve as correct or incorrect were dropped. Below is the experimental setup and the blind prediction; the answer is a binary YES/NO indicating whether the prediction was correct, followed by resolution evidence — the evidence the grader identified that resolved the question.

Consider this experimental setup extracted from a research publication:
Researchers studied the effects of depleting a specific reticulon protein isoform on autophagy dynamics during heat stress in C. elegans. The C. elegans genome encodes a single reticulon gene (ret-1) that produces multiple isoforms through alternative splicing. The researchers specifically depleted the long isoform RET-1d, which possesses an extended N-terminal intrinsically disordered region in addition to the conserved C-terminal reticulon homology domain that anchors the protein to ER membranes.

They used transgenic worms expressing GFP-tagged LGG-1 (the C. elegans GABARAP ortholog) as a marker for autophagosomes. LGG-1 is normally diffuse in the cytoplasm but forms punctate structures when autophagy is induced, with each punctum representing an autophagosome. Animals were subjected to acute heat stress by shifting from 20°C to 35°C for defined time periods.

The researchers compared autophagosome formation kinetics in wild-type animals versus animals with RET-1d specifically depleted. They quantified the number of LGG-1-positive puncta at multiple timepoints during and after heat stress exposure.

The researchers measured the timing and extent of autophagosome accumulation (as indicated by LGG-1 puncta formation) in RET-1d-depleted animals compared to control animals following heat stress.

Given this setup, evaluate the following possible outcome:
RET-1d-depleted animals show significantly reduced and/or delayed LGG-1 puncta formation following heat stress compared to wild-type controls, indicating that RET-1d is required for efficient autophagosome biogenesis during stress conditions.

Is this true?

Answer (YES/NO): YES